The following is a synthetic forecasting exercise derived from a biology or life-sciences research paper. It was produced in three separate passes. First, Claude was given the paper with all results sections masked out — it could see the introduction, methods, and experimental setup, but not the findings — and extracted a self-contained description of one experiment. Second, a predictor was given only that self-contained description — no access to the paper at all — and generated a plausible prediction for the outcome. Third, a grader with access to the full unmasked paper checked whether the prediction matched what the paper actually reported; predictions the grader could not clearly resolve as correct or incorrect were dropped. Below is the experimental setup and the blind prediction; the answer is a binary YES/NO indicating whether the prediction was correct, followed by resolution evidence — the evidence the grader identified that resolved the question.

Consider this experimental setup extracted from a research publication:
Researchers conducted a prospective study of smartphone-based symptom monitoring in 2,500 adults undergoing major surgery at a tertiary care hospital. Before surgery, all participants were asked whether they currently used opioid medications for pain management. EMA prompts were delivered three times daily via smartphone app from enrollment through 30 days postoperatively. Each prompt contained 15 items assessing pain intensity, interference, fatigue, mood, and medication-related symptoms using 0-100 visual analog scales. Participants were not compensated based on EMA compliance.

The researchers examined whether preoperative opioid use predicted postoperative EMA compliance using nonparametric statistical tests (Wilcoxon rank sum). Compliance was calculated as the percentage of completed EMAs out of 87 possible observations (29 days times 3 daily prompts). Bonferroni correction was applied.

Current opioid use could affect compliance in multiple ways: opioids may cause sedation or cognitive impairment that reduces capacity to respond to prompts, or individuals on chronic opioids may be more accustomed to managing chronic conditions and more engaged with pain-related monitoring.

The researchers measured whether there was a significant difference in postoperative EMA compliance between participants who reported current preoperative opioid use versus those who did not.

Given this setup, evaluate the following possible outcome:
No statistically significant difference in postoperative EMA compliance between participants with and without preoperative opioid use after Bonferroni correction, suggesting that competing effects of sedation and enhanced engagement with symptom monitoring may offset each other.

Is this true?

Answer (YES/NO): NO